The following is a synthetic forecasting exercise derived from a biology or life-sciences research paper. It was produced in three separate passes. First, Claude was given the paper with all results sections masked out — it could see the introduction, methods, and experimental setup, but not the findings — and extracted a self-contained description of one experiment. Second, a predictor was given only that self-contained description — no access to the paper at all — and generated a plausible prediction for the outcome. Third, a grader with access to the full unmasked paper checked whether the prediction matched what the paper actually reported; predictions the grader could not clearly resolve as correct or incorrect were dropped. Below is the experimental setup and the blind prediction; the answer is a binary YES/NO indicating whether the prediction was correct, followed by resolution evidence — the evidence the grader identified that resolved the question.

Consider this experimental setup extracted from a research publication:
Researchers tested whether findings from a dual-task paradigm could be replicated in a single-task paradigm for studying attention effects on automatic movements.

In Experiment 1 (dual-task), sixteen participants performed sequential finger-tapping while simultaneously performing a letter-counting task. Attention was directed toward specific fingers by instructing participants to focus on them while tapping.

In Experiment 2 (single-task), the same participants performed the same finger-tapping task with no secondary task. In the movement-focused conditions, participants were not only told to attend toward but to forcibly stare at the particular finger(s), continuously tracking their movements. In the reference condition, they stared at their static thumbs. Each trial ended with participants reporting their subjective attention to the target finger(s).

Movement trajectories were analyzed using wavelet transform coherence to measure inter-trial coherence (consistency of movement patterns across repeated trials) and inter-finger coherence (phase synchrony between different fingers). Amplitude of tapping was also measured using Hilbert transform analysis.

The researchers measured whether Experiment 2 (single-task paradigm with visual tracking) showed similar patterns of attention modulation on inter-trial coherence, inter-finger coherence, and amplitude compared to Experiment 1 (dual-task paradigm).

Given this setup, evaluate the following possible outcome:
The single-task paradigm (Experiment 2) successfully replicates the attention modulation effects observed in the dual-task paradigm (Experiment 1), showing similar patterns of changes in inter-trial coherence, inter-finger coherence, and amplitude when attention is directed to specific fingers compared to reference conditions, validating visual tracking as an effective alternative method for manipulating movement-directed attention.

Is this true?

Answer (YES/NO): YES